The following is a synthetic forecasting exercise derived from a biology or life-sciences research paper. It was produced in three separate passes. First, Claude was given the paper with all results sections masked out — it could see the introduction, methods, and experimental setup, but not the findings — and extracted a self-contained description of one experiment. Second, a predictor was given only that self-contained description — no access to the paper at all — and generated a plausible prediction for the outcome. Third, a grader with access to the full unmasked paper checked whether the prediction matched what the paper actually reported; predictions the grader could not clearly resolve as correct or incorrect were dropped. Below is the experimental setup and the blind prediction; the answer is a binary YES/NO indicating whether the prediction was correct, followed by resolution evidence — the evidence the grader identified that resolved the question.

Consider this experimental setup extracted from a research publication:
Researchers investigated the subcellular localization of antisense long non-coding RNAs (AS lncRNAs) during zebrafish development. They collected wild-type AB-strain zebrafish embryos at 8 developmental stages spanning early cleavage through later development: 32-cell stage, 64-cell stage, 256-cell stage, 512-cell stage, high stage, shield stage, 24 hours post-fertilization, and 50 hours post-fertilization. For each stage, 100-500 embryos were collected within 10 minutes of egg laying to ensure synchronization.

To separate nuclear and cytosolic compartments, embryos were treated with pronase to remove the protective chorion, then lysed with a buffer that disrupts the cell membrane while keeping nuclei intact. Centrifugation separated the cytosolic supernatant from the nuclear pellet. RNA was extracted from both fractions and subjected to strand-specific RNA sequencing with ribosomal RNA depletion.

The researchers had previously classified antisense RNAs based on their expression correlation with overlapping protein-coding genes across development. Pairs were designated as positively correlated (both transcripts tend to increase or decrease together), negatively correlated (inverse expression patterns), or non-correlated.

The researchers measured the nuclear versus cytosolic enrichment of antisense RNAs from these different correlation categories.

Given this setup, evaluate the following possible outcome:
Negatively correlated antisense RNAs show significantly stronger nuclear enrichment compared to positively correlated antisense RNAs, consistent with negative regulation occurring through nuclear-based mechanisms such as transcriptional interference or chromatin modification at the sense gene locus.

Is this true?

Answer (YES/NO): NO